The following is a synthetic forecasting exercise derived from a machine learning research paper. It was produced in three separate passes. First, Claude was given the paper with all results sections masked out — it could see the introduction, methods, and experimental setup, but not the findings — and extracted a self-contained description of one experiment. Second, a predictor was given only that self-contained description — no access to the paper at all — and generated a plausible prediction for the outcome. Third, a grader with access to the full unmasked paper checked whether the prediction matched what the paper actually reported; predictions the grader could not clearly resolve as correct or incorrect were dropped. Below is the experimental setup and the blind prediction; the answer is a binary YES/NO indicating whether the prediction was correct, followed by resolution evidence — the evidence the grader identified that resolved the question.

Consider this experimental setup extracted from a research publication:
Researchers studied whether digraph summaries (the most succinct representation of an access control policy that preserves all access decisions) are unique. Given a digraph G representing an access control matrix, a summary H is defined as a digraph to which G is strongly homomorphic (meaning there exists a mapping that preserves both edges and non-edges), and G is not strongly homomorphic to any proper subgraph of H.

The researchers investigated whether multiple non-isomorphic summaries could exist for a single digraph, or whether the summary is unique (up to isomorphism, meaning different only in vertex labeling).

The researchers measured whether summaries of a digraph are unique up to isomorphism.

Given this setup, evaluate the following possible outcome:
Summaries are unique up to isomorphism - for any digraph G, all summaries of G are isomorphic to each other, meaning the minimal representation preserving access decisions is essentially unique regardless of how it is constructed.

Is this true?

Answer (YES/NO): YES